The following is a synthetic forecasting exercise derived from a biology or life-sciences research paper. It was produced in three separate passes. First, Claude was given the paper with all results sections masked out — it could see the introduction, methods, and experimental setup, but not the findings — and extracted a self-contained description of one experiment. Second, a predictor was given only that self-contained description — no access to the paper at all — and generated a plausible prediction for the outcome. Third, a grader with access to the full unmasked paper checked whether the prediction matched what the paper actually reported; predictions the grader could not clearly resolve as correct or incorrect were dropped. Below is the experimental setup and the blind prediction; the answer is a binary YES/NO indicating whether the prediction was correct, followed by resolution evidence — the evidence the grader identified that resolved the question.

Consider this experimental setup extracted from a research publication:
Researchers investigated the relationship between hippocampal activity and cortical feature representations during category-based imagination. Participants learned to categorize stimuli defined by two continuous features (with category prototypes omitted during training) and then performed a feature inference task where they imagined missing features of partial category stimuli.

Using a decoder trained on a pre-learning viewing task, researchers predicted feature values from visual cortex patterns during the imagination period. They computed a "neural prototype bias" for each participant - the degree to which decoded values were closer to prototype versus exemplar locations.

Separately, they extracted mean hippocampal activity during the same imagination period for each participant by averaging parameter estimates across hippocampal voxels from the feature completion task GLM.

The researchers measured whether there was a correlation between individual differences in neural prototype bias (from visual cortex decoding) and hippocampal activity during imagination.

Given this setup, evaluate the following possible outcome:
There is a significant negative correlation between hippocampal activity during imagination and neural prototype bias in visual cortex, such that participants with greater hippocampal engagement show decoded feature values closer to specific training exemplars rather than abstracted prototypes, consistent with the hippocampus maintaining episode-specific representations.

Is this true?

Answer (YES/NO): NO